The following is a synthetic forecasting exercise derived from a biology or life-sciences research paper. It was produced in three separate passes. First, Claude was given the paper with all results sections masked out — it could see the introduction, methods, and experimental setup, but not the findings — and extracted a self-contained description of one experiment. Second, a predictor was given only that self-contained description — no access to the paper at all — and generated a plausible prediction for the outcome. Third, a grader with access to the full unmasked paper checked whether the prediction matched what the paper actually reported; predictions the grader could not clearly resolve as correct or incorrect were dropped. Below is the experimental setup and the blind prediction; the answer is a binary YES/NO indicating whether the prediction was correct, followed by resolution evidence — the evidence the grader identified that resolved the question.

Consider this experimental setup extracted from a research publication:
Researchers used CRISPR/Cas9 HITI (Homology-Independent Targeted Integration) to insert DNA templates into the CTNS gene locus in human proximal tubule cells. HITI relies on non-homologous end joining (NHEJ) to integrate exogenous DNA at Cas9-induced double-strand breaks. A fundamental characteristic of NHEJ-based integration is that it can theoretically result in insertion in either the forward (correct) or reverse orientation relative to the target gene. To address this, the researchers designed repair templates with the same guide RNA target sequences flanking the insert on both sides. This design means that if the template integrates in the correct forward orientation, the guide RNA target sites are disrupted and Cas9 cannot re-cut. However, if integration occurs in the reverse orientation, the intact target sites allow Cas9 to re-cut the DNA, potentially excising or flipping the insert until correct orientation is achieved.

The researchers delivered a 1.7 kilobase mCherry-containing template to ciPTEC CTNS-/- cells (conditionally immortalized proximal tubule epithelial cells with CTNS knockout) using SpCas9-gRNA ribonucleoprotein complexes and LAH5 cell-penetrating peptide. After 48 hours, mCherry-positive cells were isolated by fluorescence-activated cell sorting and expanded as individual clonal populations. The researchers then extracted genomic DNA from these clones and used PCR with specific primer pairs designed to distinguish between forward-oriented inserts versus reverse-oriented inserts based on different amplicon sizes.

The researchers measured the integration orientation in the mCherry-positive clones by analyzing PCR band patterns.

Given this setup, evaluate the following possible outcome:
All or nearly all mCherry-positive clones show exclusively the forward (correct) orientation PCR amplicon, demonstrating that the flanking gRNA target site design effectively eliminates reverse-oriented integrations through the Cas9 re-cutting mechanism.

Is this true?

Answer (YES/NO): YES